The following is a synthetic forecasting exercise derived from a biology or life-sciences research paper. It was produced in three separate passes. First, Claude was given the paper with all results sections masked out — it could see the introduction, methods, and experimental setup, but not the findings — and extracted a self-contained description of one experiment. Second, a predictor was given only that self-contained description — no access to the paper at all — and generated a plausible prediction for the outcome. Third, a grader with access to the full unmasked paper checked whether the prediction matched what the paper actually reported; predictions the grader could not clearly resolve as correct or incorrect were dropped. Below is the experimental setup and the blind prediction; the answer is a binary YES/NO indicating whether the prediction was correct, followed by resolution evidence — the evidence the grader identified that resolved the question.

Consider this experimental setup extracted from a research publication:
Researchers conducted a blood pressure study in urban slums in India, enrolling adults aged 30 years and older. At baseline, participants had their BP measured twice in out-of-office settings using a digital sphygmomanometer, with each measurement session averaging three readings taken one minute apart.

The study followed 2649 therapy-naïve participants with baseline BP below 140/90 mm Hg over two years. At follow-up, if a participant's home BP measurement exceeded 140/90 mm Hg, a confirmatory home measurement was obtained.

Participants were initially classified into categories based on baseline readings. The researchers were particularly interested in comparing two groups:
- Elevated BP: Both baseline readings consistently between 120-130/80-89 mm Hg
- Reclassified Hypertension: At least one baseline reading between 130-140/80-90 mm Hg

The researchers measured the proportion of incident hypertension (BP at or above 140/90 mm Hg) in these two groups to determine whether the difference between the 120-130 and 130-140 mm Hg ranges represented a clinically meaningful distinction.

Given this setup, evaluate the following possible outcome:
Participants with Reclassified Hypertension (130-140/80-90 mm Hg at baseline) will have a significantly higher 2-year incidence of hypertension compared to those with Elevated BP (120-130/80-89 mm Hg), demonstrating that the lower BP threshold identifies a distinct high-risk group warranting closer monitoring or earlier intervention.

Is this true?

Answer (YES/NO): YES